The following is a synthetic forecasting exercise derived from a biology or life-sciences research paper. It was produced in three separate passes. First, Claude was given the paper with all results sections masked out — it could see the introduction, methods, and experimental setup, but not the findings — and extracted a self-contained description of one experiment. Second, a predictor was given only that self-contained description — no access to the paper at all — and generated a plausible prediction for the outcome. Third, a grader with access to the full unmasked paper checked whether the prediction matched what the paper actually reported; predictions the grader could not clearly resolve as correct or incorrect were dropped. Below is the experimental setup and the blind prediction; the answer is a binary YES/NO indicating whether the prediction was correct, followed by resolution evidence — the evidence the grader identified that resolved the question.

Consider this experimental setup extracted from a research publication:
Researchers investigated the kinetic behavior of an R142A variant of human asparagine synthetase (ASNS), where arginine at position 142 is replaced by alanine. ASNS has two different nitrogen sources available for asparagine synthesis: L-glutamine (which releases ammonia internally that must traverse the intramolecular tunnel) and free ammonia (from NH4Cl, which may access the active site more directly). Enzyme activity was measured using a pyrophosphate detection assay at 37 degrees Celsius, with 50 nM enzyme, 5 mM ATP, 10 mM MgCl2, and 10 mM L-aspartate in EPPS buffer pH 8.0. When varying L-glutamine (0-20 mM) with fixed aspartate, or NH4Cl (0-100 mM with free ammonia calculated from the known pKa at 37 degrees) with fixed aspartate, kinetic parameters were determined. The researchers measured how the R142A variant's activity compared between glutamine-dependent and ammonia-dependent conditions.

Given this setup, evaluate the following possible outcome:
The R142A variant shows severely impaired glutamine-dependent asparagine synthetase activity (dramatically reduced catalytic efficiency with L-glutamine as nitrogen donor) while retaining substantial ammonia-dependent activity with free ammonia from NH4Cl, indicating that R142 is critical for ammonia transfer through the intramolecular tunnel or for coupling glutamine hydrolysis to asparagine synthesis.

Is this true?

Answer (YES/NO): NO